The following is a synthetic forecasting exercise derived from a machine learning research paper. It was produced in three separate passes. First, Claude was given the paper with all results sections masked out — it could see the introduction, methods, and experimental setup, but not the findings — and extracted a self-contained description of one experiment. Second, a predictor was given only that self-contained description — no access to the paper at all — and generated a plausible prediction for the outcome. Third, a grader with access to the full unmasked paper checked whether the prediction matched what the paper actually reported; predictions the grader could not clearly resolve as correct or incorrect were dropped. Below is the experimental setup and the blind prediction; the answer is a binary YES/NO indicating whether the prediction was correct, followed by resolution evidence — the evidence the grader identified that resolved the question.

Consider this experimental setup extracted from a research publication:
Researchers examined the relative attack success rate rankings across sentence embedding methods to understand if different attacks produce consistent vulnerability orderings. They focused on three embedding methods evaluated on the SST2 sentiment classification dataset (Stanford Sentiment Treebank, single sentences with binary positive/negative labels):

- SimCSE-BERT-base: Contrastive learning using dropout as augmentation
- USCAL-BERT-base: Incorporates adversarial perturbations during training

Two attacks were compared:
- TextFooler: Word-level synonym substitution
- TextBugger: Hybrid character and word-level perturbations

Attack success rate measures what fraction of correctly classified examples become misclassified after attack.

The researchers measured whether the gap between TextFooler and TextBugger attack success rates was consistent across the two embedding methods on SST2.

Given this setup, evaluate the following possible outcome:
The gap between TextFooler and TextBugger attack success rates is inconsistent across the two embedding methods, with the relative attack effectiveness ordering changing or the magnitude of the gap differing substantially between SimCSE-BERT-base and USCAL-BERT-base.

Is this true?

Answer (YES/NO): NO